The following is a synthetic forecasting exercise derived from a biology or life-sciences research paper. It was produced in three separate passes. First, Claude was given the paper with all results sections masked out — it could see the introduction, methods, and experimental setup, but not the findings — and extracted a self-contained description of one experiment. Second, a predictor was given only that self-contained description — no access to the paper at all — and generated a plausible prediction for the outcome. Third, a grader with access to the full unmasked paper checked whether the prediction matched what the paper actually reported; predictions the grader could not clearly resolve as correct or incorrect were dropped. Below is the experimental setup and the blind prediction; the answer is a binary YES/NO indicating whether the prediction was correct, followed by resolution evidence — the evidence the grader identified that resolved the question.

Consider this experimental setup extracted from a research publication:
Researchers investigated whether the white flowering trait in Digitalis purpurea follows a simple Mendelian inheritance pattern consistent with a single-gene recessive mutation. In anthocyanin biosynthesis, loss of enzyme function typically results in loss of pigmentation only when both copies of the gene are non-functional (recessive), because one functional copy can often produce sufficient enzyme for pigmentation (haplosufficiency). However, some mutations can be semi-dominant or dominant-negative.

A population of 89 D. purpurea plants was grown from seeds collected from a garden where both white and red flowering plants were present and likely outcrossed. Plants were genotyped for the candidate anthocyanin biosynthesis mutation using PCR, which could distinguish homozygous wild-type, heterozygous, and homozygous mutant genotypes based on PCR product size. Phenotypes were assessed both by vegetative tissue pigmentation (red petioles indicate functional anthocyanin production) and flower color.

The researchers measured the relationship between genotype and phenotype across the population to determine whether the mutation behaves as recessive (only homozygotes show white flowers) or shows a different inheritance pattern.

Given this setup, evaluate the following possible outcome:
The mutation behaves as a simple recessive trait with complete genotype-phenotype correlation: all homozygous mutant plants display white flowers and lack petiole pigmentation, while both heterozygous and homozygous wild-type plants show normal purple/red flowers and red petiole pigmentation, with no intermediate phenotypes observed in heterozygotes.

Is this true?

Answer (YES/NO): YES